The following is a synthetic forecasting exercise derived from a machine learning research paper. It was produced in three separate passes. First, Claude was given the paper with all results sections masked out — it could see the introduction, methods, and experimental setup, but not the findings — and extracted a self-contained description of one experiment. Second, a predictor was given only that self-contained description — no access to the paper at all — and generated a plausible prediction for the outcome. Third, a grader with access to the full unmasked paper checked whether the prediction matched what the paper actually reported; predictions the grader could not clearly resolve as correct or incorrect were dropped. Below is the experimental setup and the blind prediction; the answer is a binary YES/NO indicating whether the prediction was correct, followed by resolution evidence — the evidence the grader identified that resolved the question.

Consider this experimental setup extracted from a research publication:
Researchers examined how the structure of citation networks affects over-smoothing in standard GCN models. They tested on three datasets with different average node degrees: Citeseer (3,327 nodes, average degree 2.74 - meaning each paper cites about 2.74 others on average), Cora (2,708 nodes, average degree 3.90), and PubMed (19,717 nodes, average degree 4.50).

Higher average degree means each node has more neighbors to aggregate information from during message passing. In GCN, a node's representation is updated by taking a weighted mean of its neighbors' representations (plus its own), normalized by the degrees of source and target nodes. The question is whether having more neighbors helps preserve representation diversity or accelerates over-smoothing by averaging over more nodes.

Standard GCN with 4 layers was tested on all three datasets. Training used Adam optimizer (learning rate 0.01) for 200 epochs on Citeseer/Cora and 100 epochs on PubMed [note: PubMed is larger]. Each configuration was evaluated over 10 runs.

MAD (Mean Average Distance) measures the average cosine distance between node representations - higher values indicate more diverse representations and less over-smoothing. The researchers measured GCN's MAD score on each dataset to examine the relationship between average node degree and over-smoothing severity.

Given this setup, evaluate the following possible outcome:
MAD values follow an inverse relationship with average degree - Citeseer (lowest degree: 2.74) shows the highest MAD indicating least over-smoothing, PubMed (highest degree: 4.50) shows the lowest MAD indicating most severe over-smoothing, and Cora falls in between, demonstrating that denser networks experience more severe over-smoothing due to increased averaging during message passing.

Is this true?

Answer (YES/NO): NO